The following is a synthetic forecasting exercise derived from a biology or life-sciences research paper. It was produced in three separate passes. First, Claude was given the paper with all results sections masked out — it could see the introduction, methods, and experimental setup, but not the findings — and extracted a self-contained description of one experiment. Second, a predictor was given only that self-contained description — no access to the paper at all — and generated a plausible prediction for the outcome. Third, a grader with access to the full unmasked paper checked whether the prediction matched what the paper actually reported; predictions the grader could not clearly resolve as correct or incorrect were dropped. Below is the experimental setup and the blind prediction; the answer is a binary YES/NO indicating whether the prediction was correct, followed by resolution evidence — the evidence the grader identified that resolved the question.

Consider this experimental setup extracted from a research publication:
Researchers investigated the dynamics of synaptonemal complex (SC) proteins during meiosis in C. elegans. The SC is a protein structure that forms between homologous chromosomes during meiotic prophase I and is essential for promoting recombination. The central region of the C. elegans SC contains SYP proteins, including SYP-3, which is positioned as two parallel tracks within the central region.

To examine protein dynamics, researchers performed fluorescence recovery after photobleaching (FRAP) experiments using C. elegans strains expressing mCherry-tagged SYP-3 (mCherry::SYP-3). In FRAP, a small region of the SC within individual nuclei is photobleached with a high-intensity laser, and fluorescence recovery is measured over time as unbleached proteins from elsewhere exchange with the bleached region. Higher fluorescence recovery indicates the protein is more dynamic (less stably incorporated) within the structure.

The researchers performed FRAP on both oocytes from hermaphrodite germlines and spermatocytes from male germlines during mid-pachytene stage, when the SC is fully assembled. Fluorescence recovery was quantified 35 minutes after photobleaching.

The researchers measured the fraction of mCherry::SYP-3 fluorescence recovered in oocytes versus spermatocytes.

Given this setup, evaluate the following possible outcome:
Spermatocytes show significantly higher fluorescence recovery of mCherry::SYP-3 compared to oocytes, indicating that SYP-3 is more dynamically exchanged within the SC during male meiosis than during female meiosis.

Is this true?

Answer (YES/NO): NO